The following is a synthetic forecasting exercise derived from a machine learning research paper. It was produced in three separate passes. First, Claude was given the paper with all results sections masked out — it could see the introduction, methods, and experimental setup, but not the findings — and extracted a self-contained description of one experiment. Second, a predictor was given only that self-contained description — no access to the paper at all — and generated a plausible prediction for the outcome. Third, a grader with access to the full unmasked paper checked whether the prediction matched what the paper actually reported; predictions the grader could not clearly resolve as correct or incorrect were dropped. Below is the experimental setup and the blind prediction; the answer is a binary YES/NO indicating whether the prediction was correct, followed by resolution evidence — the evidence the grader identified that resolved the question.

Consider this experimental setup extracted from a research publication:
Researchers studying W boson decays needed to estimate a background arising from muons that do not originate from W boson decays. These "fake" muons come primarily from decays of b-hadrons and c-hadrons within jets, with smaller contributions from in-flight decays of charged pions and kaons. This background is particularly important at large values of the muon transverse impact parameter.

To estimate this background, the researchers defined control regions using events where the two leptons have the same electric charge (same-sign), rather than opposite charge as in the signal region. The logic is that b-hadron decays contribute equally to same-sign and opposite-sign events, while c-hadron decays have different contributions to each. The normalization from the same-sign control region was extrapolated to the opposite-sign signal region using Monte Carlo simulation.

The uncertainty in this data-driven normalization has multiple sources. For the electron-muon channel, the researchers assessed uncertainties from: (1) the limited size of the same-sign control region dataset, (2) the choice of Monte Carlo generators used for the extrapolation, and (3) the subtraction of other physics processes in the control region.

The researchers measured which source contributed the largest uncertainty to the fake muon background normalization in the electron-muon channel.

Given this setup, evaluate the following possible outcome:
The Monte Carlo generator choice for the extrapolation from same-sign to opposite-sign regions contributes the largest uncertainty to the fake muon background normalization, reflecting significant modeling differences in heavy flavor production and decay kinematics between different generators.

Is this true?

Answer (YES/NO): YES